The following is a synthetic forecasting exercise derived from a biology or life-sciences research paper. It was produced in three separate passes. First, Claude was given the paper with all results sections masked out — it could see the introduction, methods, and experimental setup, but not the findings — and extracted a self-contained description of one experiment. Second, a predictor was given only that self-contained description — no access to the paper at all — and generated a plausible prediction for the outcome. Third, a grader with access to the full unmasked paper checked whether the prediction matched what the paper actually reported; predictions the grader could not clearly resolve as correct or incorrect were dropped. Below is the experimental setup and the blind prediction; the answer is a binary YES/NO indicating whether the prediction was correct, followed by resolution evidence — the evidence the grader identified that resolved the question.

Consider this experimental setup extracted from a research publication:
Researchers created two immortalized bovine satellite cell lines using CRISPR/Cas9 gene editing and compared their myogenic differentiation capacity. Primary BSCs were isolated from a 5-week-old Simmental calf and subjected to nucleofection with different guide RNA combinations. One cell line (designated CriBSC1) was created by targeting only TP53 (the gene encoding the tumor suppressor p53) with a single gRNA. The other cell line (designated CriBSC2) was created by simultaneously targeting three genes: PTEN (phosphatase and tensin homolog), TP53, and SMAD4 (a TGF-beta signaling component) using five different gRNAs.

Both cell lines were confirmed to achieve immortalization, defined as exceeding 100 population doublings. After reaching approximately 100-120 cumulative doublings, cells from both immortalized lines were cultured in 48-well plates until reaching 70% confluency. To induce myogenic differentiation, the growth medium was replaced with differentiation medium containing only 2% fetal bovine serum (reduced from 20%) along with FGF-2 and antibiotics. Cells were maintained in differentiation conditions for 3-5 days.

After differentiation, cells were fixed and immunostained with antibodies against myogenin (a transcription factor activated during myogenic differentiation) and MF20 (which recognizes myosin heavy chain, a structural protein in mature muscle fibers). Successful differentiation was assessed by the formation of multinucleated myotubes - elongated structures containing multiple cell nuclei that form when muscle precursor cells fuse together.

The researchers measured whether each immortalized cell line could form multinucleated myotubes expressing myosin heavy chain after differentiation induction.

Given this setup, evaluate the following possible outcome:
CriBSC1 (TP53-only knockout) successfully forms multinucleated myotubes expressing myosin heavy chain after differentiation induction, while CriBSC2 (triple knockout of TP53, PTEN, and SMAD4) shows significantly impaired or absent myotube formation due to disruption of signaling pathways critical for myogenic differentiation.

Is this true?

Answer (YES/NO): NO